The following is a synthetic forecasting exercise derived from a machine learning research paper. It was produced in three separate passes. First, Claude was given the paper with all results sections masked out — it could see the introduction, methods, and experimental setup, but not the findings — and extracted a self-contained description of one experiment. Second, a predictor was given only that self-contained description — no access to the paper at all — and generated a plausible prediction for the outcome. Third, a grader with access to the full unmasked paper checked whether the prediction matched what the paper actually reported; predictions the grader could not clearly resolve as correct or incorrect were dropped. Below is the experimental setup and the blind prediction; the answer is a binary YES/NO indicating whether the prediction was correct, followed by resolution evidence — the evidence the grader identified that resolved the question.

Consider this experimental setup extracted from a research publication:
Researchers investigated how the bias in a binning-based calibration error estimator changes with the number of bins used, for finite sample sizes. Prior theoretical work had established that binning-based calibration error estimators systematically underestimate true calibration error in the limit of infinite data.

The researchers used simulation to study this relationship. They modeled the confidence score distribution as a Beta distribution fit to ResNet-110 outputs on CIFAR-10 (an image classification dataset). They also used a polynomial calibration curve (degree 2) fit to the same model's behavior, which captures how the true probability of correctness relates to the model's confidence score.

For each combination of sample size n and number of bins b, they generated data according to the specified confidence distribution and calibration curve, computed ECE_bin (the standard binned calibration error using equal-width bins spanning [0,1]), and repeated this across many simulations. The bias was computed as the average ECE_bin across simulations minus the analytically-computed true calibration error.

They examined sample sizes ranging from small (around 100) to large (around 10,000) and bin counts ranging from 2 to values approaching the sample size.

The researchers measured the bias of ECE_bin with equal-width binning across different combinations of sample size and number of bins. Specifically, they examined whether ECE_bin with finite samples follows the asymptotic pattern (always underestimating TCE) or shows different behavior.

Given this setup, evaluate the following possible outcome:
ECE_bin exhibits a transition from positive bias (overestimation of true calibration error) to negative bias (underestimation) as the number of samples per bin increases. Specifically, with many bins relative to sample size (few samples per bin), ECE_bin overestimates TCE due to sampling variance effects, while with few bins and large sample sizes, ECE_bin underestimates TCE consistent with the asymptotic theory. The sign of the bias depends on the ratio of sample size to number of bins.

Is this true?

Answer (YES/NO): YES